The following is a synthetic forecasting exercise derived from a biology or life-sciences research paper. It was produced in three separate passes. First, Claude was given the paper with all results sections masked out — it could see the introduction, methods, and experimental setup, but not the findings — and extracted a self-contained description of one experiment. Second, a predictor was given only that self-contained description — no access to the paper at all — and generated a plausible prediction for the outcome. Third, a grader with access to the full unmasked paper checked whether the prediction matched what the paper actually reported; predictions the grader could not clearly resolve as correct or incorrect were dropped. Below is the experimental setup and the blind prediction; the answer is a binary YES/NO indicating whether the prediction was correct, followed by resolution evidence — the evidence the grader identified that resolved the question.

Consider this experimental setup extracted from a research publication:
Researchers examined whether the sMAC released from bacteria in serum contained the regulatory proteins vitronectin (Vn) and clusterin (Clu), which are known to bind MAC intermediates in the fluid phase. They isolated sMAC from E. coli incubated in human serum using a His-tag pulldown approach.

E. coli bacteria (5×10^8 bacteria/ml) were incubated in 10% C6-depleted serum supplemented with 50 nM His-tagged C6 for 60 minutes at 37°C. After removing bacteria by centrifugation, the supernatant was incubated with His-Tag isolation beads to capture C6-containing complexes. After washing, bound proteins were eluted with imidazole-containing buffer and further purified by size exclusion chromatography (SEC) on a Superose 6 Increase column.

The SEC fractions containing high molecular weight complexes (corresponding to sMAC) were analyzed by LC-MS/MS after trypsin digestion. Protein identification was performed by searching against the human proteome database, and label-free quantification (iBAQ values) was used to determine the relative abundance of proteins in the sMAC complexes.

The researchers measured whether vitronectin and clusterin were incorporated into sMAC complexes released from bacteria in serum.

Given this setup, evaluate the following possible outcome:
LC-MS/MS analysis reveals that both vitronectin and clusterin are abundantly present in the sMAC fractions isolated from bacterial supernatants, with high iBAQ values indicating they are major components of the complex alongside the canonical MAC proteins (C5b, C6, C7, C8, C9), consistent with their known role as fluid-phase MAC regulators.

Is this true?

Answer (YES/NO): YES